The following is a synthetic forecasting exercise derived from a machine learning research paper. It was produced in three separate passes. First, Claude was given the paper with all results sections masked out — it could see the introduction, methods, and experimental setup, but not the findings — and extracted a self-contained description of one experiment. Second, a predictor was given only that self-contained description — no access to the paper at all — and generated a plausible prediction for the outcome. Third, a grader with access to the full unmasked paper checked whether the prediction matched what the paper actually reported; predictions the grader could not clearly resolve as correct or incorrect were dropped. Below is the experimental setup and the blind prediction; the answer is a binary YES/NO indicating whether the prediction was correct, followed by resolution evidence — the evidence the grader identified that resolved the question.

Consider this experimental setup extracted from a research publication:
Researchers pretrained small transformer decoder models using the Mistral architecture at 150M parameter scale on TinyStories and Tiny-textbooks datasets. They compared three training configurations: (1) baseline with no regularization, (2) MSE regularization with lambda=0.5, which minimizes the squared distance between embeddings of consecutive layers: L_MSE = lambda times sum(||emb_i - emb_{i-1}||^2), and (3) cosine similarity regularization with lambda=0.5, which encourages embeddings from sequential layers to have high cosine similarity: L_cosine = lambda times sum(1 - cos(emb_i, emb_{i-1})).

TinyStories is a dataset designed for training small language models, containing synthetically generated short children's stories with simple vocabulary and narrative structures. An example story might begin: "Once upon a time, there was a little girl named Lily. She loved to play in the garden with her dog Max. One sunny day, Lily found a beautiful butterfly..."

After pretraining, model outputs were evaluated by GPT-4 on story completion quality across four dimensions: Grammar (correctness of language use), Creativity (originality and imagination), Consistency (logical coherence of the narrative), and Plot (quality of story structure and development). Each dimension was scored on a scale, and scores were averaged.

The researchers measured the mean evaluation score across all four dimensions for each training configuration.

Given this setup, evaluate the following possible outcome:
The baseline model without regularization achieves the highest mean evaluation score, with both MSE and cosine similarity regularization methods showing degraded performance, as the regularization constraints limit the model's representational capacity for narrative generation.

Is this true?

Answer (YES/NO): NO